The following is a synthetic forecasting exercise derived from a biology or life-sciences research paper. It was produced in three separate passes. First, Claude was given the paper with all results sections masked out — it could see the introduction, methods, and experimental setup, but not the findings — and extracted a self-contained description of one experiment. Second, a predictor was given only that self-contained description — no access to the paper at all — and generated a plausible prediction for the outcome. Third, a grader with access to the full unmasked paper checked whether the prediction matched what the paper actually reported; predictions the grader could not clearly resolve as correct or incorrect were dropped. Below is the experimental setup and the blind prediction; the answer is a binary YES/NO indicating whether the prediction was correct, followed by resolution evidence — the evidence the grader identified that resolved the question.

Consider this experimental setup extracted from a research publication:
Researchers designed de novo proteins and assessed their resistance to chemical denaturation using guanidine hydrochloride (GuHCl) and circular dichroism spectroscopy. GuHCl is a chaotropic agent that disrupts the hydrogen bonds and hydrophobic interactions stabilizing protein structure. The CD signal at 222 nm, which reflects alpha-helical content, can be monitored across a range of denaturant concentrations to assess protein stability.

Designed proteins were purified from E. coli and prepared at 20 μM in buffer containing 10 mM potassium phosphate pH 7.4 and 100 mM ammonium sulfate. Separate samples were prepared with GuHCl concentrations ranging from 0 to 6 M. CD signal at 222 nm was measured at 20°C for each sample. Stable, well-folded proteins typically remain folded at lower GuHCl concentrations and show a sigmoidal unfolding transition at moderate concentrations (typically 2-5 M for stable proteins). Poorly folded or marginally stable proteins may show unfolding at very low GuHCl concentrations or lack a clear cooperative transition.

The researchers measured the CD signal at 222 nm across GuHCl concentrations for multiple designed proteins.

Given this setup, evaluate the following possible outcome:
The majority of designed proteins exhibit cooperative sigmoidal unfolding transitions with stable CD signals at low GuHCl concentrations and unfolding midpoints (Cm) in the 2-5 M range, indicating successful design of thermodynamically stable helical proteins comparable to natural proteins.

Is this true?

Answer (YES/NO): NO